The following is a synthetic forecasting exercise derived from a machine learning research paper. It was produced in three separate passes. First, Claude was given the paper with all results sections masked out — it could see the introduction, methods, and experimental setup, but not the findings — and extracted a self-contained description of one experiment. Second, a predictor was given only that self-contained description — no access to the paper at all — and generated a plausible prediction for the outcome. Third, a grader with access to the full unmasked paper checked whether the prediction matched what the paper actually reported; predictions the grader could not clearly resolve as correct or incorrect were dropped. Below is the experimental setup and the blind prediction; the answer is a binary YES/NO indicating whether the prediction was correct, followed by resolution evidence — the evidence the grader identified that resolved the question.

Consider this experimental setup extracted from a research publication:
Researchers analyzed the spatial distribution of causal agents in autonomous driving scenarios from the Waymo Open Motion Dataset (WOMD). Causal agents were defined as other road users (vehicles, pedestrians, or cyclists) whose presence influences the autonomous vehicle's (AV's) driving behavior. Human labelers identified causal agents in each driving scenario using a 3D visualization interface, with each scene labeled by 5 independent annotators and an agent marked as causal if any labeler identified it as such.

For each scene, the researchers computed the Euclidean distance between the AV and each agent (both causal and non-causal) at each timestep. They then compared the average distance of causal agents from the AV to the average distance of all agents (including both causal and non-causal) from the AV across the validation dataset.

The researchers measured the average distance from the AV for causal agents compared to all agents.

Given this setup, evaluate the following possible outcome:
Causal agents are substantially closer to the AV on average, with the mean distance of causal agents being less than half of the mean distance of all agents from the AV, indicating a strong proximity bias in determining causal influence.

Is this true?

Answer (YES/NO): NO